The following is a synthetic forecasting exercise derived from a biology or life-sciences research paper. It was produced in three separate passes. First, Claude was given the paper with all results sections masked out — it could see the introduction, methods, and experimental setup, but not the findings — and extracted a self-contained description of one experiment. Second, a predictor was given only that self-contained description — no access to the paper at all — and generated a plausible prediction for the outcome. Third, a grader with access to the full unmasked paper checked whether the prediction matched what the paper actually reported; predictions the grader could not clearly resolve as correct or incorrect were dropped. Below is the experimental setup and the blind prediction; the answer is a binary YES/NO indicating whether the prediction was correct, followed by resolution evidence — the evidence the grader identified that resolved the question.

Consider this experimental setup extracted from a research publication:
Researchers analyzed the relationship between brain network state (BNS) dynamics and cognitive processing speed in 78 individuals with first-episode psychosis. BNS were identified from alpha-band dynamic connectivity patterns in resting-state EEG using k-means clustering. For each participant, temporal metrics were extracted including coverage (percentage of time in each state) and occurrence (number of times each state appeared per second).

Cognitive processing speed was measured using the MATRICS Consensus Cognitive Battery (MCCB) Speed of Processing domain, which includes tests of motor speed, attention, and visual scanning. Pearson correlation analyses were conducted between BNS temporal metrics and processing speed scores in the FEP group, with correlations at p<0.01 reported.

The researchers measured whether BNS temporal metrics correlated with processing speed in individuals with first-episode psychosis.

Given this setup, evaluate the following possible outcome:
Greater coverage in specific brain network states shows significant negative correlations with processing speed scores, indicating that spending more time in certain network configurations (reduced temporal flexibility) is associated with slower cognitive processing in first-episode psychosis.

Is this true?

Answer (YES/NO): NO